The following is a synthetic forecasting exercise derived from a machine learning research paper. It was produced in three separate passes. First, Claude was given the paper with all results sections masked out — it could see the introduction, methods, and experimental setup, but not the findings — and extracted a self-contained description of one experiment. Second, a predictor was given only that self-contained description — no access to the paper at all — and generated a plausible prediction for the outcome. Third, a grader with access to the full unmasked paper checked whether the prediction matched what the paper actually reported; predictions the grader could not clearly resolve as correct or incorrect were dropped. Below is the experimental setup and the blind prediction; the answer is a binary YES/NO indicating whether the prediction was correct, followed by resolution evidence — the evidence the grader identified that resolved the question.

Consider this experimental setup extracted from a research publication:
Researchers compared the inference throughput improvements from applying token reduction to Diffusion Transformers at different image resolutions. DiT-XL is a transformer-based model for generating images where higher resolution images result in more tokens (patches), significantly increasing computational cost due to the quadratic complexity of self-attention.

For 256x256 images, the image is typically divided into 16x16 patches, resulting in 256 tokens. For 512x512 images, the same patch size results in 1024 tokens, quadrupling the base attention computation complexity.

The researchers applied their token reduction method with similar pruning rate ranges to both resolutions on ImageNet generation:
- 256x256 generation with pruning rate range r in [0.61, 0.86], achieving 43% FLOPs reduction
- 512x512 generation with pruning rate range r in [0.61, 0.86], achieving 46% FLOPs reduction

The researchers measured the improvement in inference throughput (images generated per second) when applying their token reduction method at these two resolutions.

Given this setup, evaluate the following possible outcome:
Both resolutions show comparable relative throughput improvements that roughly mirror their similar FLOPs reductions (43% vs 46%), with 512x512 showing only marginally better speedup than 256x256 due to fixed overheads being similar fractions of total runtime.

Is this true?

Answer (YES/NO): NO